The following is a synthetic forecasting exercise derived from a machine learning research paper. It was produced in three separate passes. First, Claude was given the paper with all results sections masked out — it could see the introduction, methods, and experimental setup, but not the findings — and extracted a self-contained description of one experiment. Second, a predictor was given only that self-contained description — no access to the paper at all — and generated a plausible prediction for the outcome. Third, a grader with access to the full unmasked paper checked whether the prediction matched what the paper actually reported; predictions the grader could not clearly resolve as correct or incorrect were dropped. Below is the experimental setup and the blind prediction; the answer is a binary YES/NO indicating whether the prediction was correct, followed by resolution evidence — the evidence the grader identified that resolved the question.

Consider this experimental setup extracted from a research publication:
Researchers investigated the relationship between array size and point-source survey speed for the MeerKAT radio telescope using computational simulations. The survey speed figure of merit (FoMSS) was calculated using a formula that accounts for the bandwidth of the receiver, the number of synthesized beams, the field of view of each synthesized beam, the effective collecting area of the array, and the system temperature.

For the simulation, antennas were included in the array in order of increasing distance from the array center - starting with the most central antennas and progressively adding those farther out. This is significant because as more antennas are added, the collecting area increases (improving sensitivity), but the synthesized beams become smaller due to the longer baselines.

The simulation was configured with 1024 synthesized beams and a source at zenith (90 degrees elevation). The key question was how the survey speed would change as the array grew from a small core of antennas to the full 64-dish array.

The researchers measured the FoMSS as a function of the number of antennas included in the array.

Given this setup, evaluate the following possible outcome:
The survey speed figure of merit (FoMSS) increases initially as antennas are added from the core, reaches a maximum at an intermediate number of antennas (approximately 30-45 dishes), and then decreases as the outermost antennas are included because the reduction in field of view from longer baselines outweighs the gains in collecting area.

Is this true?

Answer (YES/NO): YES